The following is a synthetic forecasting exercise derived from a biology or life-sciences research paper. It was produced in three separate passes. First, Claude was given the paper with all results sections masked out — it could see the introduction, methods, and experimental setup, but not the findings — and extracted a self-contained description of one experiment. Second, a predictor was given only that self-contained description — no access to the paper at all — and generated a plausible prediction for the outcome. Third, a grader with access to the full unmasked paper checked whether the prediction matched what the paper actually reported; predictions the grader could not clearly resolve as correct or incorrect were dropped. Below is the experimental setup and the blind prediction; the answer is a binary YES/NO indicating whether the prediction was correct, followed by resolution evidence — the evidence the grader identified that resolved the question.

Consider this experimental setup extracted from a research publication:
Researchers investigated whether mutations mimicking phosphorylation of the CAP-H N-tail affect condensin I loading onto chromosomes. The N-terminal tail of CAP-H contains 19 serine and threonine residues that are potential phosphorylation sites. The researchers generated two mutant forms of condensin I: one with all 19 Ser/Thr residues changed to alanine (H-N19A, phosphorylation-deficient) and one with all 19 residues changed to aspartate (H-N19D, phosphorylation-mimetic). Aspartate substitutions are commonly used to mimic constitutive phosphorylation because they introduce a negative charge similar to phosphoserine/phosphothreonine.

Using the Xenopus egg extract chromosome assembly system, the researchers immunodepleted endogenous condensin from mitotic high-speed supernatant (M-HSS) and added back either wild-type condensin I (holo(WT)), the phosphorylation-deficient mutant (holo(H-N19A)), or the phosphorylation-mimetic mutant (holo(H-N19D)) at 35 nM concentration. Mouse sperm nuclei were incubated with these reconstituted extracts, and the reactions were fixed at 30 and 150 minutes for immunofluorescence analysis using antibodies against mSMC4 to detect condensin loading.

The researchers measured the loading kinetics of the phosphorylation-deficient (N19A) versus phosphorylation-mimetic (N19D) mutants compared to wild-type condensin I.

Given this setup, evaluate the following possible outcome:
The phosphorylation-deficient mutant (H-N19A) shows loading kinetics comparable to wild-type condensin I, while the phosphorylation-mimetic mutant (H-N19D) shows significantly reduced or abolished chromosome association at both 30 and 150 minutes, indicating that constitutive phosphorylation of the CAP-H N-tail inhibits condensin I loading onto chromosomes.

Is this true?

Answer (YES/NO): NO